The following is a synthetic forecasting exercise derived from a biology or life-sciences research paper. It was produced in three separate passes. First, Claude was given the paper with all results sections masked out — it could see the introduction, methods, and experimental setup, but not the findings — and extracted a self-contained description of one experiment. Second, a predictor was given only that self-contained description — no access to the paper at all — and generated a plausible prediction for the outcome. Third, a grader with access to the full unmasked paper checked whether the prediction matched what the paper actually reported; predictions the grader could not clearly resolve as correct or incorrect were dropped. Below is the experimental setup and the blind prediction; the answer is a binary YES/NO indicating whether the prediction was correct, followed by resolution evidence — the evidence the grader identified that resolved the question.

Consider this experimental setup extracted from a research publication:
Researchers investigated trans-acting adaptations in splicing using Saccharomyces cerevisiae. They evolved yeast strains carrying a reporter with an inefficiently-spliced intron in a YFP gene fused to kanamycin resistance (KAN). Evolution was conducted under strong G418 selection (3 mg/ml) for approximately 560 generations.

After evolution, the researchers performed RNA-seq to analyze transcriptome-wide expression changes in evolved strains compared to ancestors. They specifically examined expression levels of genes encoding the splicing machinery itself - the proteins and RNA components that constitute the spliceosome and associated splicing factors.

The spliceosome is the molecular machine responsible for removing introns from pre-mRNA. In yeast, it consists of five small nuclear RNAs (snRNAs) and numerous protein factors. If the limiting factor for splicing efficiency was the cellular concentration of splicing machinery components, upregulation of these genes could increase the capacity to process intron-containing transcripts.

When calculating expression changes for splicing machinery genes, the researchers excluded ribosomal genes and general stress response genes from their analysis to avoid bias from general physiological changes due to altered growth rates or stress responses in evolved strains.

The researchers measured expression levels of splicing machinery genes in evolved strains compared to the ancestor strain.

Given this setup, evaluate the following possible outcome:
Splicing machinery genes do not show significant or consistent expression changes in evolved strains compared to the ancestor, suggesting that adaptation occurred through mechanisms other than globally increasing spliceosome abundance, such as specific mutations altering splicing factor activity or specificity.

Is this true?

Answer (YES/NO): NO